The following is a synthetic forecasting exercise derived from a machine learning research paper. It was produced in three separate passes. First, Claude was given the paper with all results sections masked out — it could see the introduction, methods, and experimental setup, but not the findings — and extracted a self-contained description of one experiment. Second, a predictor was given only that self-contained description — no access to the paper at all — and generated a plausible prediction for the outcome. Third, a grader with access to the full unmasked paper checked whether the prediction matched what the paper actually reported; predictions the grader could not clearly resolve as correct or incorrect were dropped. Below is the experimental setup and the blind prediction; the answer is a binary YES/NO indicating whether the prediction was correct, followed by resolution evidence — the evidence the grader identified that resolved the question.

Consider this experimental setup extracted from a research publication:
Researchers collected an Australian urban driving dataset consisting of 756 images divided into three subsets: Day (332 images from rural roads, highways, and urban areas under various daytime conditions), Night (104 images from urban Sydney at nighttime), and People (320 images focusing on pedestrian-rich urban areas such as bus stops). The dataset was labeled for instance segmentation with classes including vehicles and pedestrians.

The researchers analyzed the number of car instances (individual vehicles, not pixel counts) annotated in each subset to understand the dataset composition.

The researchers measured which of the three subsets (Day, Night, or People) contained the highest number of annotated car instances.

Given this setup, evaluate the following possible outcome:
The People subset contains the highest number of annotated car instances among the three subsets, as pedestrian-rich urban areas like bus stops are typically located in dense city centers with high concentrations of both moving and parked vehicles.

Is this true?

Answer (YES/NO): NO